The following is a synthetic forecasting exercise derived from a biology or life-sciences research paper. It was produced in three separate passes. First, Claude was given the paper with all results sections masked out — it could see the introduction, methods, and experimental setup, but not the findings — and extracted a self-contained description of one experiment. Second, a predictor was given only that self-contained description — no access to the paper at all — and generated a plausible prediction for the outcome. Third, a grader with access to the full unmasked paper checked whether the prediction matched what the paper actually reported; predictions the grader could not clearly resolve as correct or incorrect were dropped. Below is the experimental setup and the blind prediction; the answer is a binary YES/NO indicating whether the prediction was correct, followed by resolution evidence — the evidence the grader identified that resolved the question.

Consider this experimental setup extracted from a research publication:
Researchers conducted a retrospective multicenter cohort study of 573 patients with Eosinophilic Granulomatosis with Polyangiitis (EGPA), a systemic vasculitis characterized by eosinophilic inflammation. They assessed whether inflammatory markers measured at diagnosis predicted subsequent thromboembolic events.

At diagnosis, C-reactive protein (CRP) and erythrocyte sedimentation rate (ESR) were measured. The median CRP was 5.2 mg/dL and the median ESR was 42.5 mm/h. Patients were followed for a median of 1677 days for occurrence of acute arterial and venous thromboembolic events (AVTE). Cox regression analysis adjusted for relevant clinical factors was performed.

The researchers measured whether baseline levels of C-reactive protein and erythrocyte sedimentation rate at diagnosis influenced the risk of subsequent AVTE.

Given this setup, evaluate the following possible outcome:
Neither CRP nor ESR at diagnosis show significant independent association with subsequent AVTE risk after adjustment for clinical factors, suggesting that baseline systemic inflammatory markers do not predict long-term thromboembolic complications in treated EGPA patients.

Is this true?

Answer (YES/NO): YES